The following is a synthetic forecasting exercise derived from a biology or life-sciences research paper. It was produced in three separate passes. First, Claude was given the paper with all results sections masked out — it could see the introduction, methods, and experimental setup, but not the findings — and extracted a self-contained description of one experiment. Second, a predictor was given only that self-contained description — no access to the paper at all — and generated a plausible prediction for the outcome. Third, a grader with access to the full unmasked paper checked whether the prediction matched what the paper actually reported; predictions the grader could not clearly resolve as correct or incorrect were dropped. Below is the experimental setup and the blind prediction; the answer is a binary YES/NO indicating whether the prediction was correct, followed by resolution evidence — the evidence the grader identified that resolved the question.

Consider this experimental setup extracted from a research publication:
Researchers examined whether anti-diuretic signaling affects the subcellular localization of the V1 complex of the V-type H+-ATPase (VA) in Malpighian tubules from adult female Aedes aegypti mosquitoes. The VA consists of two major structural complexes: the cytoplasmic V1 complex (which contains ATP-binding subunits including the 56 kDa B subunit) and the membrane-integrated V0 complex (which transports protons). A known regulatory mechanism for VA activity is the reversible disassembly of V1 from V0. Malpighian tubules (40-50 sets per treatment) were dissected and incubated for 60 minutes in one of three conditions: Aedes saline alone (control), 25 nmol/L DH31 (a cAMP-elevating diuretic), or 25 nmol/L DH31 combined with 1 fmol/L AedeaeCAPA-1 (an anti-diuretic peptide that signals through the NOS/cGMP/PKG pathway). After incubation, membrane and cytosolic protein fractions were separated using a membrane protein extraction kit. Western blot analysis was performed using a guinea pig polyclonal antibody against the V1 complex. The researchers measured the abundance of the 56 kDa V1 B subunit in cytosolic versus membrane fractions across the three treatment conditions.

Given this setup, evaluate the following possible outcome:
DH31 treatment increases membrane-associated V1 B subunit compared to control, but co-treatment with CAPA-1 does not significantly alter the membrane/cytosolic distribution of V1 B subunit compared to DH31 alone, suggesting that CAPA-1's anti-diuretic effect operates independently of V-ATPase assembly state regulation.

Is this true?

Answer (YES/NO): NO